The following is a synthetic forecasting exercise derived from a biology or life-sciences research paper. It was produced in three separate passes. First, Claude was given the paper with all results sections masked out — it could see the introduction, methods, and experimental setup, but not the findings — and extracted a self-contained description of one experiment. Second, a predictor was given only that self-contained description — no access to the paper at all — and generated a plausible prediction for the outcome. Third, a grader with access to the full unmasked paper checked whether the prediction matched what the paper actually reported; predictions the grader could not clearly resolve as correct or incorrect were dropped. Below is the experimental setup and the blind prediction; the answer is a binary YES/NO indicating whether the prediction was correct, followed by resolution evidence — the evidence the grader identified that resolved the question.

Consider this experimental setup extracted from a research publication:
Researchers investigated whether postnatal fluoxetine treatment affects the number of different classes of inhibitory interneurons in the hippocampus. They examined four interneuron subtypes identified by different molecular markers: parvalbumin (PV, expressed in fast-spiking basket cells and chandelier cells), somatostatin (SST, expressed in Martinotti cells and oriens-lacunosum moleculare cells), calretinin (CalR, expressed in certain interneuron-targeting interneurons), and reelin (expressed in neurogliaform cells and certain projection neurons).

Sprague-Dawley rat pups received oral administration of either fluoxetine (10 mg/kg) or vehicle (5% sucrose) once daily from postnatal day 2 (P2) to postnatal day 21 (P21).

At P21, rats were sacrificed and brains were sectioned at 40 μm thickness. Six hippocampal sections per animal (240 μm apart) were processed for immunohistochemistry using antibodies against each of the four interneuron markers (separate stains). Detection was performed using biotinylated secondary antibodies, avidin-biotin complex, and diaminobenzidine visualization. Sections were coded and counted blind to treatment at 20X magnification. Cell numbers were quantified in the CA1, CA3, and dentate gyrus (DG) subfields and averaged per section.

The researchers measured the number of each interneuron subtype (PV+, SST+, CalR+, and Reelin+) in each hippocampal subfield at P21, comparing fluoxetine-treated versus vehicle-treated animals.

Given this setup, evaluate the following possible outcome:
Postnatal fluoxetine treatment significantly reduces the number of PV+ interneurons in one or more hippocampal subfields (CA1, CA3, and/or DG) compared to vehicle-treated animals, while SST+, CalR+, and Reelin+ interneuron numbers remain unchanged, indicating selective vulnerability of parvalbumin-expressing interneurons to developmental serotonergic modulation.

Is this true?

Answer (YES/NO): NO